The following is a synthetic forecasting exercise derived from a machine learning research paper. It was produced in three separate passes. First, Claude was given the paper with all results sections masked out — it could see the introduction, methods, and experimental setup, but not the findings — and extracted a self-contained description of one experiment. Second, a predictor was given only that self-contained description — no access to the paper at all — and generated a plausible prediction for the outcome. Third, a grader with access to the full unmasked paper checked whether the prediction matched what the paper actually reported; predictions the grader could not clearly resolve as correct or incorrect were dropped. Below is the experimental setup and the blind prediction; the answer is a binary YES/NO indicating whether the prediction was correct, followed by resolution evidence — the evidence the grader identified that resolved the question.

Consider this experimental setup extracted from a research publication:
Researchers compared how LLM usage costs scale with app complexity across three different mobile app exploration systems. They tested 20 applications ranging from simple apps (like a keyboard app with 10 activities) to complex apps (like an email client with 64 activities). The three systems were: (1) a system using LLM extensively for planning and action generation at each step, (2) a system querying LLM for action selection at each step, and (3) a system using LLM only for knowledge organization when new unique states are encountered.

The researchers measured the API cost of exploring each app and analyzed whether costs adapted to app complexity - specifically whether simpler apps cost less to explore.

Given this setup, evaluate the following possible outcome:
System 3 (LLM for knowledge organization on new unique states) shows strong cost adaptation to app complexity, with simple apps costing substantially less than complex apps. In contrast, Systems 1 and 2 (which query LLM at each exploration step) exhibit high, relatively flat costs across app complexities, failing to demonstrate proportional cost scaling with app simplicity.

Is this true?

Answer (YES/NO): YES